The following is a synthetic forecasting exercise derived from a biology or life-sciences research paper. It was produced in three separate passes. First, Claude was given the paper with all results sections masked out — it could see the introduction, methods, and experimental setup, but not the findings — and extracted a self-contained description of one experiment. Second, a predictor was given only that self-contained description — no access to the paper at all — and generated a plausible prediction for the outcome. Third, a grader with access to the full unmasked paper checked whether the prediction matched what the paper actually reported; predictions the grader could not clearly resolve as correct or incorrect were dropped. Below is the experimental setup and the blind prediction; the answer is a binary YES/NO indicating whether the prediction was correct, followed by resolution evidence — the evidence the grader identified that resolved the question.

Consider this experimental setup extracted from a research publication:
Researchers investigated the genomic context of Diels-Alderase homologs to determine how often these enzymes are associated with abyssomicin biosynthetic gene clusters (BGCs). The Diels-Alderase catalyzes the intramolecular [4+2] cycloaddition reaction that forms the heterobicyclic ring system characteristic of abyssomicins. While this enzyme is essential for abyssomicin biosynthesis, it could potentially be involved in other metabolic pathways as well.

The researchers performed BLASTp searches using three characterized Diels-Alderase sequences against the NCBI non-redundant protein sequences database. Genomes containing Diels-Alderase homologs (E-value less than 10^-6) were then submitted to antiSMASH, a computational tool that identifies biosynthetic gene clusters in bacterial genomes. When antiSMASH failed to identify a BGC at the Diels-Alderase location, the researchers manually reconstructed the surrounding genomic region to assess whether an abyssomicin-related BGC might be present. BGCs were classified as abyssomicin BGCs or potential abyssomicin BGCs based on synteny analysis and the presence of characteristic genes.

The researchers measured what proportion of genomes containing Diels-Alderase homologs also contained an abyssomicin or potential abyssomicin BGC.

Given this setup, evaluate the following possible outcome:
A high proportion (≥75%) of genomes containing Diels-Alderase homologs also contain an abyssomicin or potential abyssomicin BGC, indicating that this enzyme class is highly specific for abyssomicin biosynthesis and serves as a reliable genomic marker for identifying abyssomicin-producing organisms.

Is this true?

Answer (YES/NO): NO